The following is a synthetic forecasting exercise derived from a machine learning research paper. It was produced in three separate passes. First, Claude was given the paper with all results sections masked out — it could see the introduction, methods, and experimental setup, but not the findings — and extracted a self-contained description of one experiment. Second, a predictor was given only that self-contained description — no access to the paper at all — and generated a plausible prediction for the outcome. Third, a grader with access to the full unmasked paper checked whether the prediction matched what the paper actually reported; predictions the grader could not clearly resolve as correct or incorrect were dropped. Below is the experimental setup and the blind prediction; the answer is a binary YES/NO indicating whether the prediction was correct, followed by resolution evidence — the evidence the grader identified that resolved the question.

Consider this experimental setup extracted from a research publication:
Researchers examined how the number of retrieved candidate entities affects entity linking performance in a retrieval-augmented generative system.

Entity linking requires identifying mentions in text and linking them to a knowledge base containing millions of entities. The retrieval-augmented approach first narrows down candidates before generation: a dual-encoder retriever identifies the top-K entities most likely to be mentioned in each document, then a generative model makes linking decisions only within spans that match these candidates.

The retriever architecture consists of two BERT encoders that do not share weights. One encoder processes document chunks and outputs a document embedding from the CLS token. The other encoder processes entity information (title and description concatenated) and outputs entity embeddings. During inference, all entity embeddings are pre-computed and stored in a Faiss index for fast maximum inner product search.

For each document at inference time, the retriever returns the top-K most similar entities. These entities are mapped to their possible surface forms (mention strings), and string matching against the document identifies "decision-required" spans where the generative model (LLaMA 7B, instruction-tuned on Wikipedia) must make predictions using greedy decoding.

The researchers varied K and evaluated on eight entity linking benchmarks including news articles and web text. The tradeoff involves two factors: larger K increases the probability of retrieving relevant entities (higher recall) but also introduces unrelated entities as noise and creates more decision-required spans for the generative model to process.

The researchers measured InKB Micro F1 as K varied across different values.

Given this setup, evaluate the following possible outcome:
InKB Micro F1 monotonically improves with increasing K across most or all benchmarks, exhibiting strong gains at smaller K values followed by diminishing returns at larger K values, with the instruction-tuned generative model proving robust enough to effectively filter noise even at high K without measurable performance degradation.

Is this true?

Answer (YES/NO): NO